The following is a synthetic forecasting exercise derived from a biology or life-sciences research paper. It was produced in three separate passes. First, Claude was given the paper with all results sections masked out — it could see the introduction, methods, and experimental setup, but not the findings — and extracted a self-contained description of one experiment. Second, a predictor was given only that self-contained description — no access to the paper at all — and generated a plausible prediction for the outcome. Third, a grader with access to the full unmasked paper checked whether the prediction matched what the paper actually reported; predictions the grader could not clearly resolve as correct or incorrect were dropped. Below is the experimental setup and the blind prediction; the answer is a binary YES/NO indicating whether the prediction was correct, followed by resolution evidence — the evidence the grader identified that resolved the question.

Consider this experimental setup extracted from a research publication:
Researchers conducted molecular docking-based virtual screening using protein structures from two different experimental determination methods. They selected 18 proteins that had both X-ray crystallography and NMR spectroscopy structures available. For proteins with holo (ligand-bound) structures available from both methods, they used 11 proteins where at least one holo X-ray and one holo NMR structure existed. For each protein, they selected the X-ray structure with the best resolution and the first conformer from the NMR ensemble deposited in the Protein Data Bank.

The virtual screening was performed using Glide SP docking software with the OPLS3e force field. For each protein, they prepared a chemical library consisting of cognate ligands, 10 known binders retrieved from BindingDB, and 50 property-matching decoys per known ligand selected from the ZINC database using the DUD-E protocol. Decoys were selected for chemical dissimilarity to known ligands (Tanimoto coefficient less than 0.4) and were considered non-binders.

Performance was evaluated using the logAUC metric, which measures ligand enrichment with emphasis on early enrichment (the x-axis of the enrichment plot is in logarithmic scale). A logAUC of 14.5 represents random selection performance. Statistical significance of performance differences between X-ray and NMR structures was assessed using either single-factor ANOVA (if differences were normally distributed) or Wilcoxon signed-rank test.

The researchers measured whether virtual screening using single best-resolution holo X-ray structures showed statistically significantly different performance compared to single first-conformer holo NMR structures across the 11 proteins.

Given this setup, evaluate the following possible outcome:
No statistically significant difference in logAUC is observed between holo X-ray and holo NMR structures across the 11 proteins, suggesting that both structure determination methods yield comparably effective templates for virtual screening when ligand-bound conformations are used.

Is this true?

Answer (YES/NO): YES